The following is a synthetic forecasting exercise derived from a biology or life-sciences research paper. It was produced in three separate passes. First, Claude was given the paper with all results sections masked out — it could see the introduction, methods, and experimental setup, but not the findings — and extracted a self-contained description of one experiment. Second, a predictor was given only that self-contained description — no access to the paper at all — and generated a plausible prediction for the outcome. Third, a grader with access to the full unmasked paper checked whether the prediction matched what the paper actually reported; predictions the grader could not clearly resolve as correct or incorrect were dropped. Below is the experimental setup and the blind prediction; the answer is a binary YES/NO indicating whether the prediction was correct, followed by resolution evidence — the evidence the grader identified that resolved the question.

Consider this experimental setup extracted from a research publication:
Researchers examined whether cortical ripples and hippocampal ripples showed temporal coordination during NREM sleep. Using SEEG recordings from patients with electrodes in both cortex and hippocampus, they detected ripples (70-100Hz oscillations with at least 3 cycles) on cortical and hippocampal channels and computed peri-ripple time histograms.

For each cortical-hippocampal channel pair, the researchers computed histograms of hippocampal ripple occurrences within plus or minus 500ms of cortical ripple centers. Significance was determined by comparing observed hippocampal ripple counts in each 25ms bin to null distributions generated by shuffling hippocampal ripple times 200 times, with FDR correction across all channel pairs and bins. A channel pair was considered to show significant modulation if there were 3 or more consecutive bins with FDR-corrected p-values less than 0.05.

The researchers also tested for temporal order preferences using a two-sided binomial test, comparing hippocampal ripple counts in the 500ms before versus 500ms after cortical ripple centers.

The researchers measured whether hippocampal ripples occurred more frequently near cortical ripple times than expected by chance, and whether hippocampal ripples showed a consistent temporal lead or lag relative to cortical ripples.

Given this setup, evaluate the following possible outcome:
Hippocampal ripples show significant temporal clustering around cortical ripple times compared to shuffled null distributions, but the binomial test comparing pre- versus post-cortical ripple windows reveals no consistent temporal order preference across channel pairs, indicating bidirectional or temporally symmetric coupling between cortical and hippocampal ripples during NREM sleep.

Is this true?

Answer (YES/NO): NO